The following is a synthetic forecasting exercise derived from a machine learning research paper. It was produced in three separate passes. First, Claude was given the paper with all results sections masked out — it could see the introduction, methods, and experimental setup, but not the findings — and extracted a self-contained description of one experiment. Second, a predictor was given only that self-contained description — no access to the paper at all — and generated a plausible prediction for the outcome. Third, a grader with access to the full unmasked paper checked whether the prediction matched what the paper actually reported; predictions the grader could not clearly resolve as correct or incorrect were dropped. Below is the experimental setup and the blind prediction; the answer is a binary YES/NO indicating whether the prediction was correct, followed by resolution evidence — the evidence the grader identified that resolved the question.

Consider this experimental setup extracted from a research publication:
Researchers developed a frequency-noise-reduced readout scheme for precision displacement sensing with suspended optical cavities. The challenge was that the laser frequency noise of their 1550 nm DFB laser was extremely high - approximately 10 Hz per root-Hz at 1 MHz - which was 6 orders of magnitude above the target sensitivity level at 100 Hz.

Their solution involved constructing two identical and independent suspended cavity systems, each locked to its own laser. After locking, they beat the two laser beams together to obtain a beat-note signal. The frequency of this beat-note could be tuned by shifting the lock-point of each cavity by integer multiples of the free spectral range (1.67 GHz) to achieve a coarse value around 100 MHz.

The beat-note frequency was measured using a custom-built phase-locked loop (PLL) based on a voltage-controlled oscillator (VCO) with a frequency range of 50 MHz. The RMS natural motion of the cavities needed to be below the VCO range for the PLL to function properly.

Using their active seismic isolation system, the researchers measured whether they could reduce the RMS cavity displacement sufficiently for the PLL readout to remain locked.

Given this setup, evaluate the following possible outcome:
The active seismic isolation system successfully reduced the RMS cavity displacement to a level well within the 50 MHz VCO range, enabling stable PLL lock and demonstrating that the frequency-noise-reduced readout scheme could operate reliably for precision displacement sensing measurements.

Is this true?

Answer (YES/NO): YES